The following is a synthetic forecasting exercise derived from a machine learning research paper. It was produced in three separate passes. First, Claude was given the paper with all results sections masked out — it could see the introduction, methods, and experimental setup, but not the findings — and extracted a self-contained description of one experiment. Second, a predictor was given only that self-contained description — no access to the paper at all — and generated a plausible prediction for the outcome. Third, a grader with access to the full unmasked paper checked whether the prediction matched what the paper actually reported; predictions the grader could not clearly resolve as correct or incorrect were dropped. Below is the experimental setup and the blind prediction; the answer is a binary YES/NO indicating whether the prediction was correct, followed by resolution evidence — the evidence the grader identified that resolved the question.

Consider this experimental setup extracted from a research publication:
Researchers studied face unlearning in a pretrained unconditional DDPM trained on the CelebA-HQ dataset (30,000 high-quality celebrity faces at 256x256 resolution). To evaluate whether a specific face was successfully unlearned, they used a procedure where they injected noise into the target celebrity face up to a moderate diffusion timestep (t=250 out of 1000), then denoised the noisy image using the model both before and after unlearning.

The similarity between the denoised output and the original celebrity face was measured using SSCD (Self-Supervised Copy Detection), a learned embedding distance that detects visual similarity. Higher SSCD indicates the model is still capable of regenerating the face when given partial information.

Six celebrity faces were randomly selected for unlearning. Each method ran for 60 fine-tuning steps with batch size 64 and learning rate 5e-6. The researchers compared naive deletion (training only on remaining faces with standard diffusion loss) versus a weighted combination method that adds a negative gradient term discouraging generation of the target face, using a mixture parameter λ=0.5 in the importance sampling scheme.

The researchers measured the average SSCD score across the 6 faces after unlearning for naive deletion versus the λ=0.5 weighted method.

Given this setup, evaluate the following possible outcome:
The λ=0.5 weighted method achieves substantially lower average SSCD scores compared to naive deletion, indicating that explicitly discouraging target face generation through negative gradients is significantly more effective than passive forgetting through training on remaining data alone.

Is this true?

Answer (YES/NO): YES